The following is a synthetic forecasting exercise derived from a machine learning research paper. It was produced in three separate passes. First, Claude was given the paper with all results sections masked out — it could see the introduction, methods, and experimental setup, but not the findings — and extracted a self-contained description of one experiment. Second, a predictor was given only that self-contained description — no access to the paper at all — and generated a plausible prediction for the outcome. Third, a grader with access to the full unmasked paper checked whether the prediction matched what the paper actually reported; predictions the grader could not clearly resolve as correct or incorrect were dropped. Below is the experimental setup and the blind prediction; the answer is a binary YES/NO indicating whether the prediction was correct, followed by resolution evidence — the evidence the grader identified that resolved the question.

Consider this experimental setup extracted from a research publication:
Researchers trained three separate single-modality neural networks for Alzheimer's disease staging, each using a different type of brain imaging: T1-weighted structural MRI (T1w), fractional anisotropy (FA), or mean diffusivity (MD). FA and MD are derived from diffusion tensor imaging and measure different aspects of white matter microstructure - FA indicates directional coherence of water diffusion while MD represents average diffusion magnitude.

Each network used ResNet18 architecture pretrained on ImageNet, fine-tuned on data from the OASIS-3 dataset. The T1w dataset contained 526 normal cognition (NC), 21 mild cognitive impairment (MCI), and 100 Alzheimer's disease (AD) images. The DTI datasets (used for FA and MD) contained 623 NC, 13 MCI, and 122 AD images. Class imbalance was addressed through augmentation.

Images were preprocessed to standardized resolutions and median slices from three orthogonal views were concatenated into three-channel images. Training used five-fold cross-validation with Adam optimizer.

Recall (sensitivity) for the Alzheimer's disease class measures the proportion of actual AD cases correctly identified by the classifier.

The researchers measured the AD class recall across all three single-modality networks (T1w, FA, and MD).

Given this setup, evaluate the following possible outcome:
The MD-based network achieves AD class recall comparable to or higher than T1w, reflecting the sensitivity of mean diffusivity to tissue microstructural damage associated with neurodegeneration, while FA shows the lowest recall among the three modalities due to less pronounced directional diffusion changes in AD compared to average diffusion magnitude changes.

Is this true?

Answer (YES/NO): NO